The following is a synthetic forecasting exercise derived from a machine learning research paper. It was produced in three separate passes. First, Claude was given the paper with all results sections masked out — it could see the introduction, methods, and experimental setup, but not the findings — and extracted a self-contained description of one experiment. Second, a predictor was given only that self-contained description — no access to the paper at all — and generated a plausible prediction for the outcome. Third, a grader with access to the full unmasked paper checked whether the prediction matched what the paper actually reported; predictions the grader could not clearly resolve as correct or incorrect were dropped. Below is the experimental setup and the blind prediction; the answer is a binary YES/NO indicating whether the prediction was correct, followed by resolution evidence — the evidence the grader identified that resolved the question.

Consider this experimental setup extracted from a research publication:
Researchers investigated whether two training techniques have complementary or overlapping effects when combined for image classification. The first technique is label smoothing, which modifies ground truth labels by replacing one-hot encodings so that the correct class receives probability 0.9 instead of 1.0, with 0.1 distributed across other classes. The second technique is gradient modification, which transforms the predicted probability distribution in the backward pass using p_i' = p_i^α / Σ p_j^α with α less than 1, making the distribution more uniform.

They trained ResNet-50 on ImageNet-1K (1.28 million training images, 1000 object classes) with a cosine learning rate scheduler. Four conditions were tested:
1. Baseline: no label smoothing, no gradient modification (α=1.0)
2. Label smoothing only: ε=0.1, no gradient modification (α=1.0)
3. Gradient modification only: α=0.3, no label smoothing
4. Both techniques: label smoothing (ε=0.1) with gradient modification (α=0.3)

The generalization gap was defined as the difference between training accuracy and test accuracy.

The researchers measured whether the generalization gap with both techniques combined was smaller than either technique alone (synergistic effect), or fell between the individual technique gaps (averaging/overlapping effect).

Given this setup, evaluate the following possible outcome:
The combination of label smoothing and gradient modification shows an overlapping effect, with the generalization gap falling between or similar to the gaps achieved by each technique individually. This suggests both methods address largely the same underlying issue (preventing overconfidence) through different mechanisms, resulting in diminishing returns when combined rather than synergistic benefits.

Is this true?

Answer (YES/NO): NO